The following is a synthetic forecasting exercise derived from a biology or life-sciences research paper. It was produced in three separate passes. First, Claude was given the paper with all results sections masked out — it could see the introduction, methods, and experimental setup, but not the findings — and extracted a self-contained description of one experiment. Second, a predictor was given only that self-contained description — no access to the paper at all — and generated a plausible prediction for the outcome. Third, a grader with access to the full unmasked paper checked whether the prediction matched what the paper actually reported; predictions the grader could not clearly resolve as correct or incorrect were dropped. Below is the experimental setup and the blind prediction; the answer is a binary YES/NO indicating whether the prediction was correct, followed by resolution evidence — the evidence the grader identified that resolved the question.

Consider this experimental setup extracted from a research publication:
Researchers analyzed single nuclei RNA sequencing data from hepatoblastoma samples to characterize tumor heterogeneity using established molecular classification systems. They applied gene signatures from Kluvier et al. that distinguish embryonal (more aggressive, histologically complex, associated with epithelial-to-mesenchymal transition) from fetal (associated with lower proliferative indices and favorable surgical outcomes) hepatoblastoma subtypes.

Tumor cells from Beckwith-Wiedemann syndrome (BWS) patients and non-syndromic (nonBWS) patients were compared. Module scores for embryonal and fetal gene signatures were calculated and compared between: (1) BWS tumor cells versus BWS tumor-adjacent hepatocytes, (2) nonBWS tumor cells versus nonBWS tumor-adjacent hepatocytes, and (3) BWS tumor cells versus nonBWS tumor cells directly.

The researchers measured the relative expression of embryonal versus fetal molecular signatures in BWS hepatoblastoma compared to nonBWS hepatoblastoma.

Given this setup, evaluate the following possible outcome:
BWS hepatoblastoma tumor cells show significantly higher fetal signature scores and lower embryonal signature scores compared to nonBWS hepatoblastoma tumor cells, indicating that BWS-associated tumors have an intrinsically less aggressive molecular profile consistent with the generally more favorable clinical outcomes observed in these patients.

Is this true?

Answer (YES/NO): NO